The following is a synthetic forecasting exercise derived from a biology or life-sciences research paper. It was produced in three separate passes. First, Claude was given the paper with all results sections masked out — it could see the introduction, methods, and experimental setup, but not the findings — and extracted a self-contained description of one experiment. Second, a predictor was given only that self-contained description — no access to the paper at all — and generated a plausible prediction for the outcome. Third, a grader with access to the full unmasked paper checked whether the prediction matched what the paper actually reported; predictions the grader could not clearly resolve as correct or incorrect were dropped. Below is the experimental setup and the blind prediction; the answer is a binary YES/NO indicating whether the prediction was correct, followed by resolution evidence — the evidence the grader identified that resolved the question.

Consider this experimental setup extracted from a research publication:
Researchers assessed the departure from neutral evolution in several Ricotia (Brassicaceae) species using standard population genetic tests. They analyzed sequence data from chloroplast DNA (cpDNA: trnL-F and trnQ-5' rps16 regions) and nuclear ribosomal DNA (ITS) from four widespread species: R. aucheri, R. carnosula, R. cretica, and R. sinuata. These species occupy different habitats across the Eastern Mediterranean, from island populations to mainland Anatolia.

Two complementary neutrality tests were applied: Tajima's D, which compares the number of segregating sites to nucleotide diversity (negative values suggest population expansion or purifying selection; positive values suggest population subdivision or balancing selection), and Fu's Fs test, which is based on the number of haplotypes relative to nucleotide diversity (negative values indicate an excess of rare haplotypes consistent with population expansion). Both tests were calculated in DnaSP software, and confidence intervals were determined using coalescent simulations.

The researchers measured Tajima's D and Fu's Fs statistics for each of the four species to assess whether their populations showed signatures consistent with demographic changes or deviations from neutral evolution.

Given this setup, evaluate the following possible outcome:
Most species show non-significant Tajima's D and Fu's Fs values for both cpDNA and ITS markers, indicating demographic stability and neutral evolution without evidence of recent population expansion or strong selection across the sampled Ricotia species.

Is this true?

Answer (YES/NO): YES